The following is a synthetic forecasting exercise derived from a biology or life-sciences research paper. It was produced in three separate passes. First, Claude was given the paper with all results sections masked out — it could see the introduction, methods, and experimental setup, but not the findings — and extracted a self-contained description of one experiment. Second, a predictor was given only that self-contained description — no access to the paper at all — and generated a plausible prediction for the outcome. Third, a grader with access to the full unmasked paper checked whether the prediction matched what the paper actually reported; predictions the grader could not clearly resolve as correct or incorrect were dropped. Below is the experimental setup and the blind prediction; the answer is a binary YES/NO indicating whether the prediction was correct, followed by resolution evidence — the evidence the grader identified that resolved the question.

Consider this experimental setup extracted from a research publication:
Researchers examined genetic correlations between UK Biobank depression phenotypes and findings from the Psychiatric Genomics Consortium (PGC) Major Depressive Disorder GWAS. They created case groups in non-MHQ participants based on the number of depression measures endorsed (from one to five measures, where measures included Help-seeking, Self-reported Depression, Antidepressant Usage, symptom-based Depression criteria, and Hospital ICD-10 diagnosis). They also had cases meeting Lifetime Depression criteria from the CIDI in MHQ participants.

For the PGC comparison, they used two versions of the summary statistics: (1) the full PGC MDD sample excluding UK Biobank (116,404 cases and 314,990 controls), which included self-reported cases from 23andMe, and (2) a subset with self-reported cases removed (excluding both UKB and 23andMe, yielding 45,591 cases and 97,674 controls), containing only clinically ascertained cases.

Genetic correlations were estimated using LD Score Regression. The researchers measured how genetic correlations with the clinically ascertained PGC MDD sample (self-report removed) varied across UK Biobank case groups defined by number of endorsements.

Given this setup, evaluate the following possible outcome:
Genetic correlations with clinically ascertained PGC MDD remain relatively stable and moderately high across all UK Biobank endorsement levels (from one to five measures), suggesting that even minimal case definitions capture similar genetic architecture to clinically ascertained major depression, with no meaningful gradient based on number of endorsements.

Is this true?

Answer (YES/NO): NO